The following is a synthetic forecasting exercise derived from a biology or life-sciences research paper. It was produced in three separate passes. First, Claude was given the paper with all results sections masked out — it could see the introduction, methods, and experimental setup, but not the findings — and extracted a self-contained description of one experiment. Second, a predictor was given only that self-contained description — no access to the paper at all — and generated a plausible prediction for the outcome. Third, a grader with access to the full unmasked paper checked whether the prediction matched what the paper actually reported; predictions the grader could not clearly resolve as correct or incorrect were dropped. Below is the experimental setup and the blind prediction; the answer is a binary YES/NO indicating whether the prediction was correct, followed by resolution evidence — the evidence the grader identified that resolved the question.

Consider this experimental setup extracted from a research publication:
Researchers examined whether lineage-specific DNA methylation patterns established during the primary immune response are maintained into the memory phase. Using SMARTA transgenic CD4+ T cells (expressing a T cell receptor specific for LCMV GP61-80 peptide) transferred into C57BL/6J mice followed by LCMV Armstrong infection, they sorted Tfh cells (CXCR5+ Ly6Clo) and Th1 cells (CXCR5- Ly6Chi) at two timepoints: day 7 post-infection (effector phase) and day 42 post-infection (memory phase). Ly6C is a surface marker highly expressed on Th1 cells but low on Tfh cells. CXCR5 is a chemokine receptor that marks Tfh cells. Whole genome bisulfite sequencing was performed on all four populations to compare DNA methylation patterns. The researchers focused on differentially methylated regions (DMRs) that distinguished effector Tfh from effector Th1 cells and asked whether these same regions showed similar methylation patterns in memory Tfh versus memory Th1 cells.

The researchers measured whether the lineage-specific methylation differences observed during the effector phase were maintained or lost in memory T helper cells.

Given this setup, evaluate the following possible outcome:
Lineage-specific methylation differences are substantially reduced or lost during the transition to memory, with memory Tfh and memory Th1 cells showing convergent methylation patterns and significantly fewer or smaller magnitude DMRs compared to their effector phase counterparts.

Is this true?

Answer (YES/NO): NO